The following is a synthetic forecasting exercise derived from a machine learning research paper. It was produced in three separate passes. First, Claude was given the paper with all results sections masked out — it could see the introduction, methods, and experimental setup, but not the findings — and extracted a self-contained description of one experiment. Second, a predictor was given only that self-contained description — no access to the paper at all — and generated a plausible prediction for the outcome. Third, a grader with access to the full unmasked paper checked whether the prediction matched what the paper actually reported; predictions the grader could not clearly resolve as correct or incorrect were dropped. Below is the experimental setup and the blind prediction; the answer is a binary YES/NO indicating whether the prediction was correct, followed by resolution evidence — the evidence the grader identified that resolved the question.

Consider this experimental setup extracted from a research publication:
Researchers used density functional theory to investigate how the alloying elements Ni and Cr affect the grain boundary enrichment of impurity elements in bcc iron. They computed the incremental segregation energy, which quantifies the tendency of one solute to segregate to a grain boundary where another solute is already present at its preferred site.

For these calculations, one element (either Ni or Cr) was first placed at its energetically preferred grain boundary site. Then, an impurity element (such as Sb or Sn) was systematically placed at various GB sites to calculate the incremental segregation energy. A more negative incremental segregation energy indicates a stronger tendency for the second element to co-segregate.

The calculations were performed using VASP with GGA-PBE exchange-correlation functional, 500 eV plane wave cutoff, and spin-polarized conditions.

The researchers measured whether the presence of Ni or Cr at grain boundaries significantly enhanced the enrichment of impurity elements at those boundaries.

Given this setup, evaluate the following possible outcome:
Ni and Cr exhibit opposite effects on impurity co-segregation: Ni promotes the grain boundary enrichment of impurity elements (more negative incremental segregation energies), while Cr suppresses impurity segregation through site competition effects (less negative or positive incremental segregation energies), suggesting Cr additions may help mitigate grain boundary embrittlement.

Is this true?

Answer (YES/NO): NO